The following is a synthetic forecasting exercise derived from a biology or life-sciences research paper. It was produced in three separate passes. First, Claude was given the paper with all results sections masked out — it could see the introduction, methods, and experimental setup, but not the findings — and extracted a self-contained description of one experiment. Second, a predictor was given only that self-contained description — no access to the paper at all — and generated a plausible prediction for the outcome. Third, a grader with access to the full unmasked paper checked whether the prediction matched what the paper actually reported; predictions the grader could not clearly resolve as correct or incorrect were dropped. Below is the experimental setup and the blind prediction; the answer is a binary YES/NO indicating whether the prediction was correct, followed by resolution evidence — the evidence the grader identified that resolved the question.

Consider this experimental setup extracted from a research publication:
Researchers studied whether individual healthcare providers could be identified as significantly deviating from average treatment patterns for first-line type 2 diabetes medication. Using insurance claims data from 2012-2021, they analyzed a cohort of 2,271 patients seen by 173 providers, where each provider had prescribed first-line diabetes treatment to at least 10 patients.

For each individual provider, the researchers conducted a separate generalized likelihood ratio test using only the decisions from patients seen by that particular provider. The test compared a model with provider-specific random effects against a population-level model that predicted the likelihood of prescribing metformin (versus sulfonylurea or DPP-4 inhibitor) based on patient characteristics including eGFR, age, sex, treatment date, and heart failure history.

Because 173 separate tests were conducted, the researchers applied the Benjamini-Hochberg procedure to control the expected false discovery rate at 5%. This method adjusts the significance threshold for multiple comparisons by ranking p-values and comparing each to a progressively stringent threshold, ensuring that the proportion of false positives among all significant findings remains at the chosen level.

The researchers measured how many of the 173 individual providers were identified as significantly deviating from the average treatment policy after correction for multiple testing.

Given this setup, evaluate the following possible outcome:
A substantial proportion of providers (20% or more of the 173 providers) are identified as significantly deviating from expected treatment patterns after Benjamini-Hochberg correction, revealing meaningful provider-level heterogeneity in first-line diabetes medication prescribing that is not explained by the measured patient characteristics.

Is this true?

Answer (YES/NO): NO